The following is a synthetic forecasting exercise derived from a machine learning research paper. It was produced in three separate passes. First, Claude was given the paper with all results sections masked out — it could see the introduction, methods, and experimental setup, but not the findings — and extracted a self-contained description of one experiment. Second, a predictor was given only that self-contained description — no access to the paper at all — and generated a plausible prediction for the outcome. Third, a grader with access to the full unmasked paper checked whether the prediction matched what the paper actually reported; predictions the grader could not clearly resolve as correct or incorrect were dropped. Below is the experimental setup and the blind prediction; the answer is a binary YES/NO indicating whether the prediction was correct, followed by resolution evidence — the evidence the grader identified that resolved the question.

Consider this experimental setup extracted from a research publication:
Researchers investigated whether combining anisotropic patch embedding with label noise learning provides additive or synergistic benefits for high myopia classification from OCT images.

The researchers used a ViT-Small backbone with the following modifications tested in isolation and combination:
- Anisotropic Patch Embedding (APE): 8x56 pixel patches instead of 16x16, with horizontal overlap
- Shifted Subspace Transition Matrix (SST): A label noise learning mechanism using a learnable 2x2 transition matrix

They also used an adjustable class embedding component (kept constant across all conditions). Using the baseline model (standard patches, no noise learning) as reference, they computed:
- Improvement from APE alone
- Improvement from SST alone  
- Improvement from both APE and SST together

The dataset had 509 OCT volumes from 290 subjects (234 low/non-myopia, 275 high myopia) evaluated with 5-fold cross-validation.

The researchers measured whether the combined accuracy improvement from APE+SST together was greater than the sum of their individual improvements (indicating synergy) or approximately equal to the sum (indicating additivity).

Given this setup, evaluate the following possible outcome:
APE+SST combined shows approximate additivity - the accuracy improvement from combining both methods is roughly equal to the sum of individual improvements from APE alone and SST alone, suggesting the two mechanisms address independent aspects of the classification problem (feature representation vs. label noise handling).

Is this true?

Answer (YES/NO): NO